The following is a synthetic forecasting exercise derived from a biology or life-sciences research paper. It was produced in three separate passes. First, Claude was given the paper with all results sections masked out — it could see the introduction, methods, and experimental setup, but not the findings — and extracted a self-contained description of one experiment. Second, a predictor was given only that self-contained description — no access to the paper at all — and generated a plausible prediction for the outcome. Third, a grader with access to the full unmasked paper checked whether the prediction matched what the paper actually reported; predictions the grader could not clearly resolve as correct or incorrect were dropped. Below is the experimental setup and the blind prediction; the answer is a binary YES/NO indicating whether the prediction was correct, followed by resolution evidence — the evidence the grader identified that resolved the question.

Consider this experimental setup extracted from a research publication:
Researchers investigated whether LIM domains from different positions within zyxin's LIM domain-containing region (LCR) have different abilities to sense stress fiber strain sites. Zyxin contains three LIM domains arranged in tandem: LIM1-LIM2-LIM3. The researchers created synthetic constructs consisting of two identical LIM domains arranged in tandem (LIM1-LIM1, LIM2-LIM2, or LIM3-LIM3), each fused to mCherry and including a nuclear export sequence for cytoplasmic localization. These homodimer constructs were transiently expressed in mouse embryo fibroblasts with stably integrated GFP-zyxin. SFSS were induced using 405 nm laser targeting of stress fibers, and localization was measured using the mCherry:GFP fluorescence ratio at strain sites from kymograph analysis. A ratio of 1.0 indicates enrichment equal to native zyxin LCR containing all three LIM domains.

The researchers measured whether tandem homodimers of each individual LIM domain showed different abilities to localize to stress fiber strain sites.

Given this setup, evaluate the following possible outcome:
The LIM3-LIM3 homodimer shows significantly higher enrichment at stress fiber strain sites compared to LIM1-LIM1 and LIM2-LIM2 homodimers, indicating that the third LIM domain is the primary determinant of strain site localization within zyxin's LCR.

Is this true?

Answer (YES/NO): NO